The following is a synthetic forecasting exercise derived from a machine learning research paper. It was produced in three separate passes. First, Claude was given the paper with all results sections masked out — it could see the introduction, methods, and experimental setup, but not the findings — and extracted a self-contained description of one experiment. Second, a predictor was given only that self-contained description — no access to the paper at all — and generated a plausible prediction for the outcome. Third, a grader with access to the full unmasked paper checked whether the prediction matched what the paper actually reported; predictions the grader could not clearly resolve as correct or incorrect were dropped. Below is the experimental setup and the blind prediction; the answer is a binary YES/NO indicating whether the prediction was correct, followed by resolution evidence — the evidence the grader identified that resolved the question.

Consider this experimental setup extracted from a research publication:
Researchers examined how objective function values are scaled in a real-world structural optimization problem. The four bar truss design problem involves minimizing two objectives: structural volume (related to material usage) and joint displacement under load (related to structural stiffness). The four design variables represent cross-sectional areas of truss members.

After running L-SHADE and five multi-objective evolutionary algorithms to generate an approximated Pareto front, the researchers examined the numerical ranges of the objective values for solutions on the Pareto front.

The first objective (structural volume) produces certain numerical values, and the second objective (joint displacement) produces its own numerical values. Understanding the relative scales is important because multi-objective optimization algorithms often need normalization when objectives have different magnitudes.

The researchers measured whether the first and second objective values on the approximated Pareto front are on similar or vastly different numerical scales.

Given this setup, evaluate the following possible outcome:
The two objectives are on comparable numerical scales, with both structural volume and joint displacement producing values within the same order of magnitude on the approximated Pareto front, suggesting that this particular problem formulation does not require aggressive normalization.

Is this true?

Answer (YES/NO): NO